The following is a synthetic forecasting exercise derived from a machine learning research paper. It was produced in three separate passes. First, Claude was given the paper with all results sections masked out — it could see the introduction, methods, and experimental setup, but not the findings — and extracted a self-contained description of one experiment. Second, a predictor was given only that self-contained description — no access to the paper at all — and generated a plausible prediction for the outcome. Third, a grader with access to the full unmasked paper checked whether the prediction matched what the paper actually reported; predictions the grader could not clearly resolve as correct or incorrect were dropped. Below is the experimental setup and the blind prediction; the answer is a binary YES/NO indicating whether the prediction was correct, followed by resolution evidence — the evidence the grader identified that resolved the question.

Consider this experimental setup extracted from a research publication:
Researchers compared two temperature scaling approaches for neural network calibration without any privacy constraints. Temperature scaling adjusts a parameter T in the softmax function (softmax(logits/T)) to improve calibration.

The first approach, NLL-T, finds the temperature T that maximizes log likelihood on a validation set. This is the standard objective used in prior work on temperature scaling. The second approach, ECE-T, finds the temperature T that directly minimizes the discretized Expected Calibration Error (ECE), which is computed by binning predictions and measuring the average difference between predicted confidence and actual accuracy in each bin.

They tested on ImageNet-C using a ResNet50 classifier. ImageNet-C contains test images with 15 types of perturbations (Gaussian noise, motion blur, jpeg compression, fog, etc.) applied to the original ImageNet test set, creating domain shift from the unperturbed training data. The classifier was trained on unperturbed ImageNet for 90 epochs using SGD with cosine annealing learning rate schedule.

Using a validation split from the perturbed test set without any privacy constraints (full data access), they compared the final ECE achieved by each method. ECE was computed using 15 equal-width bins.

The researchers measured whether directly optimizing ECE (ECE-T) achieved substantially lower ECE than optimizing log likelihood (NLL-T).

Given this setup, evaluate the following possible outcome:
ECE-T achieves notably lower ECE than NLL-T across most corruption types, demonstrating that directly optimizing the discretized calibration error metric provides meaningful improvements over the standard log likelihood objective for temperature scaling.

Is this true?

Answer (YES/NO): NO